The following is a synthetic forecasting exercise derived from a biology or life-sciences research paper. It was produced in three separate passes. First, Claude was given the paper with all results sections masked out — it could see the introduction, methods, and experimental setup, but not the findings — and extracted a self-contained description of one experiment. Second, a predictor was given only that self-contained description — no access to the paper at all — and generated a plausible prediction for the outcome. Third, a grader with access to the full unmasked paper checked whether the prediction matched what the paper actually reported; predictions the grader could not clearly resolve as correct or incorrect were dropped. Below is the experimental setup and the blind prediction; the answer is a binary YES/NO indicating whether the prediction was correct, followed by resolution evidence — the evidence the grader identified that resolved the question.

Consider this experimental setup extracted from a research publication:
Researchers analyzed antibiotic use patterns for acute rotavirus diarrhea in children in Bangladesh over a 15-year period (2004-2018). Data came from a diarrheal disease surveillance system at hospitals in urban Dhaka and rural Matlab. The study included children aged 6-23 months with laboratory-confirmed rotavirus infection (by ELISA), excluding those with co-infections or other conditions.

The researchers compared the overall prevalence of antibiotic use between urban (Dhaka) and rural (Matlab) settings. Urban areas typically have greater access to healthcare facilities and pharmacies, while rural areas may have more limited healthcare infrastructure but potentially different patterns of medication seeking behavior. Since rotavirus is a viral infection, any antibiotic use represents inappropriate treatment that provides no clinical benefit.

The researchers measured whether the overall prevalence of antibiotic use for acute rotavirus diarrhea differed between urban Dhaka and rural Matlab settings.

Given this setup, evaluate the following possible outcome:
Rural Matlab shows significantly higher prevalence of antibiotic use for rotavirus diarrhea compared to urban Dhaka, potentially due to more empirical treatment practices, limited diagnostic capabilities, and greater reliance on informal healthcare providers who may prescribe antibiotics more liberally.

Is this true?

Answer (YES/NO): NO